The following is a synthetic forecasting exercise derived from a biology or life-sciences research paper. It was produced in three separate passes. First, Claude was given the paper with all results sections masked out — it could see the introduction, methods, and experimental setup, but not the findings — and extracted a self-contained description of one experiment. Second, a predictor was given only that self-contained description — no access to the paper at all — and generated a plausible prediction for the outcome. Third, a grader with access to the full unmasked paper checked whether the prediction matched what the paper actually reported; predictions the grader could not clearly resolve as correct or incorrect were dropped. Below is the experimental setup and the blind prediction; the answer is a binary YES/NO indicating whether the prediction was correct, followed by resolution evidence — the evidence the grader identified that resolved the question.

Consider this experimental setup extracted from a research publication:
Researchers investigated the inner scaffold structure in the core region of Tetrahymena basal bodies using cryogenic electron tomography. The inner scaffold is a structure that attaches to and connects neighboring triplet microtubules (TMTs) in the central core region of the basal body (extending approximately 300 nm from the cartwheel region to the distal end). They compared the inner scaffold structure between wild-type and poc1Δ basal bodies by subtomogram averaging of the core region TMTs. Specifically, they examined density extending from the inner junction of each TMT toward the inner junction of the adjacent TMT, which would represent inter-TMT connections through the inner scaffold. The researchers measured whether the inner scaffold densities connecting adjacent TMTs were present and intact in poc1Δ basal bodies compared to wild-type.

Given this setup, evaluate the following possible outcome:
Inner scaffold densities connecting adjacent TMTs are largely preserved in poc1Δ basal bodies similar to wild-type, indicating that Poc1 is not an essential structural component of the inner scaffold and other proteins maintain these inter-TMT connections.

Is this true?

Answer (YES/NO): NO